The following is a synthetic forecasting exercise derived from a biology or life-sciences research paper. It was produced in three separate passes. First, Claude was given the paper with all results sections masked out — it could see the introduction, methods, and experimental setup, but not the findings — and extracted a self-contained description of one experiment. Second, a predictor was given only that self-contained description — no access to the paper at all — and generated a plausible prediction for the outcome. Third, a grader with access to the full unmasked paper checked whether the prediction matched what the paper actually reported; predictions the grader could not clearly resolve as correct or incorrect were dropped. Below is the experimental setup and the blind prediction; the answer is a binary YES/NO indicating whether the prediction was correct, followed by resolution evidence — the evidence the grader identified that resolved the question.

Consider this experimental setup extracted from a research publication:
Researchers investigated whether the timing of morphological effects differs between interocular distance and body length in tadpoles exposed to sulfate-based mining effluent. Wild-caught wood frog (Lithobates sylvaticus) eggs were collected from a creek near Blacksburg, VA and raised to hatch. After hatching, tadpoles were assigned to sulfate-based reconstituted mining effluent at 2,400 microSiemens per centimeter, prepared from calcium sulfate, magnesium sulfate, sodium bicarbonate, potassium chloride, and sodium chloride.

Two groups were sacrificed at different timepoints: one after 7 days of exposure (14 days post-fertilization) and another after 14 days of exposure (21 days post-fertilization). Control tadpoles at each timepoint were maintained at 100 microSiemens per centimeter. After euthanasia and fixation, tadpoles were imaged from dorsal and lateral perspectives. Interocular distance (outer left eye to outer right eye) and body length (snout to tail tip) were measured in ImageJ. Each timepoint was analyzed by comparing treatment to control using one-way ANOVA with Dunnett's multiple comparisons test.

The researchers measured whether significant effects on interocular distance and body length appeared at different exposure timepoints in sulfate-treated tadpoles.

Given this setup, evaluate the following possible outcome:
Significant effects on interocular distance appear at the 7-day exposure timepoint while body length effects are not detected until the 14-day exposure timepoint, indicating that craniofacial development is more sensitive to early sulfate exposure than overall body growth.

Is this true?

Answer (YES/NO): NO